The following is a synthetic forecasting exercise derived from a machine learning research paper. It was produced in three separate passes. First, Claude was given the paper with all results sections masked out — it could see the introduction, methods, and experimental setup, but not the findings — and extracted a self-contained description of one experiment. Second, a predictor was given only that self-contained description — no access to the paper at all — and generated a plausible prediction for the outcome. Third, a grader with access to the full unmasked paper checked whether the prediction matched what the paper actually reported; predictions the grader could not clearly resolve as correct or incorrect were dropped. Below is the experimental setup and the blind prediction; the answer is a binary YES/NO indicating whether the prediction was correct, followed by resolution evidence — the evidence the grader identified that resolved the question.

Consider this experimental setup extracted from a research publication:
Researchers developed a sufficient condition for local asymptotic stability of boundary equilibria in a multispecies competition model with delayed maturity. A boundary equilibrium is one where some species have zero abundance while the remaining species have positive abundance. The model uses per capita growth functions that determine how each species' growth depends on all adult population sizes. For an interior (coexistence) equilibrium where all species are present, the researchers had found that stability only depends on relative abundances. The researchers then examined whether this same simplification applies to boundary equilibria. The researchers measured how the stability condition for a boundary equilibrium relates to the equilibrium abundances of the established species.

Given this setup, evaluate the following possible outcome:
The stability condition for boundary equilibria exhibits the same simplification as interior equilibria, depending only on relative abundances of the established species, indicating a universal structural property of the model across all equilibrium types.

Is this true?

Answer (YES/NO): NO